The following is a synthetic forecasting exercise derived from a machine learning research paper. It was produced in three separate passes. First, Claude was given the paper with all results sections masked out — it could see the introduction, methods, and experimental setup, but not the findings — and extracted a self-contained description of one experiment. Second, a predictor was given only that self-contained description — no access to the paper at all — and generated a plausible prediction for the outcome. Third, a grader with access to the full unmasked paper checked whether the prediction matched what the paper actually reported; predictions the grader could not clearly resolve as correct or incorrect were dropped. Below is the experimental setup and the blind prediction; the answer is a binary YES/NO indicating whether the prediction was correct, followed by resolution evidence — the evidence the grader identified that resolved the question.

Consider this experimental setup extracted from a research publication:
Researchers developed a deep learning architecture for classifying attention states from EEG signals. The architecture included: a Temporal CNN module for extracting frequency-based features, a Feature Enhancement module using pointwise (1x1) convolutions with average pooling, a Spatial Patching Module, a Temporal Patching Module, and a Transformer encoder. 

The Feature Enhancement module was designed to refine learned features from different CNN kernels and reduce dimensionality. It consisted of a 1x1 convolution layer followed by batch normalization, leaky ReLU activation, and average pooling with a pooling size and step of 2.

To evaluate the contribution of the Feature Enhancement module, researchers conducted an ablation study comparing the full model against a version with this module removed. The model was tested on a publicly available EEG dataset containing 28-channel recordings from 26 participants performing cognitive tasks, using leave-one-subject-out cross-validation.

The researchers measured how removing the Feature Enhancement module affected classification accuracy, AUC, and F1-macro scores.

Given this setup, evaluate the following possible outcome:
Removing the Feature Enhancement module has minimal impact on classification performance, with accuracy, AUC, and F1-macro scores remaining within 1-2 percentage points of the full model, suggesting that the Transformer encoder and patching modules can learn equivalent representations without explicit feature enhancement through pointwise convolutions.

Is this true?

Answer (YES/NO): NO